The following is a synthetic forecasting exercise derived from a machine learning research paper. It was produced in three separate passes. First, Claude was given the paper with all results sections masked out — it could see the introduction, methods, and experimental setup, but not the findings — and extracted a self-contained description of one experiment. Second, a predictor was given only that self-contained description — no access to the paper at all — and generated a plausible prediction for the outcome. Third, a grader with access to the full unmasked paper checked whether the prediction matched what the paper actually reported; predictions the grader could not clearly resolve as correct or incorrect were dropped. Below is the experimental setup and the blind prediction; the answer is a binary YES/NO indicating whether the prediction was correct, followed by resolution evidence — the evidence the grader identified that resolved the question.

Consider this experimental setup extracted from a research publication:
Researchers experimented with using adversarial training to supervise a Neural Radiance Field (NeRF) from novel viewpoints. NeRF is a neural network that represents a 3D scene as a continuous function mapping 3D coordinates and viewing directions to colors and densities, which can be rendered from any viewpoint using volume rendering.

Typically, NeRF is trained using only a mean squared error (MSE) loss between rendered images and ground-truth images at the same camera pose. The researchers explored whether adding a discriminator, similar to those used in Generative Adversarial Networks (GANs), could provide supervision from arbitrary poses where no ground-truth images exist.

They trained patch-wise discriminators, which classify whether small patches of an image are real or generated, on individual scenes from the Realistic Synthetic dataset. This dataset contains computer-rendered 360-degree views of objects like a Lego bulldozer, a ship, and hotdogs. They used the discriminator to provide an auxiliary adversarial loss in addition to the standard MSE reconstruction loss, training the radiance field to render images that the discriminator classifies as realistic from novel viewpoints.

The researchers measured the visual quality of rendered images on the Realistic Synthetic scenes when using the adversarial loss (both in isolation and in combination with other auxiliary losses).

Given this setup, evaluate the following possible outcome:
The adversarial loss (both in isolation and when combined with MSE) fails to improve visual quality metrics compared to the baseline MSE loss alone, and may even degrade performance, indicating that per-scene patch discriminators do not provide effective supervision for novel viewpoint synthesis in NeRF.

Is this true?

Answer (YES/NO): YES